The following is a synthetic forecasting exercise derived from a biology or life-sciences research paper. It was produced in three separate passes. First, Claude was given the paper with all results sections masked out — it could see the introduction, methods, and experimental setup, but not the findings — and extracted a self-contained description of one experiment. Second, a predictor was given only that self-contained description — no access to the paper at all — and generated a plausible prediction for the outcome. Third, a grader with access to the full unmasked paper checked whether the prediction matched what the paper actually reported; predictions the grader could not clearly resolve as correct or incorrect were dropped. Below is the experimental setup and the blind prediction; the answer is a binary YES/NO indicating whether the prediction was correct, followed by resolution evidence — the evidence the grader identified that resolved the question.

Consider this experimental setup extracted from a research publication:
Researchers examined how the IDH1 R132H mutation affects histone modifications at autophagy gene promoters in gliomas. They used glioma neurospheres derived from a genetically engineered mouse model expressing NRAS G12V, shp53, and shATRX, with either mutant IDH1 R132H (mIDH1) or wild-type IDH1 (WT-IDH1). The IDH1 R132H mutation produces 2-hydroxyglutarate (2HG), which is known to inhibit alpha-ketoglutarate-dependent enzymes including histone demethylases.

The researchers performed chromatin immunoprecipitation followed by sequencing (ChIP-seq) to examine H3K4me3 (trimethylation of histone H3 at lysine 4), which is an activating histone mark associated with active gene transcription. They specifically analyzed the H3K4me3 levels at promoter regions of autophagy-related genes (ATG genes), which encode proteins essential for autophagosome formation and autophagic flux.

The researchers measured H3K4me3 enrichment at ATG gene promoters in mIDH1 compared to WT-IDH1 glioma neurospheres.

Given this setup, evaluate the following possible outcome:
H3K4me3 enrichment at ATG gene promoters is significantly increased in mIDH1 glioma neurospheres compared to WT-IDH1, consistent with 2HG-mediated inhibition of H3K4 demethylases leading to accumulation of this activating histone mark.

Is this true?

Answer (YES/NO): YES